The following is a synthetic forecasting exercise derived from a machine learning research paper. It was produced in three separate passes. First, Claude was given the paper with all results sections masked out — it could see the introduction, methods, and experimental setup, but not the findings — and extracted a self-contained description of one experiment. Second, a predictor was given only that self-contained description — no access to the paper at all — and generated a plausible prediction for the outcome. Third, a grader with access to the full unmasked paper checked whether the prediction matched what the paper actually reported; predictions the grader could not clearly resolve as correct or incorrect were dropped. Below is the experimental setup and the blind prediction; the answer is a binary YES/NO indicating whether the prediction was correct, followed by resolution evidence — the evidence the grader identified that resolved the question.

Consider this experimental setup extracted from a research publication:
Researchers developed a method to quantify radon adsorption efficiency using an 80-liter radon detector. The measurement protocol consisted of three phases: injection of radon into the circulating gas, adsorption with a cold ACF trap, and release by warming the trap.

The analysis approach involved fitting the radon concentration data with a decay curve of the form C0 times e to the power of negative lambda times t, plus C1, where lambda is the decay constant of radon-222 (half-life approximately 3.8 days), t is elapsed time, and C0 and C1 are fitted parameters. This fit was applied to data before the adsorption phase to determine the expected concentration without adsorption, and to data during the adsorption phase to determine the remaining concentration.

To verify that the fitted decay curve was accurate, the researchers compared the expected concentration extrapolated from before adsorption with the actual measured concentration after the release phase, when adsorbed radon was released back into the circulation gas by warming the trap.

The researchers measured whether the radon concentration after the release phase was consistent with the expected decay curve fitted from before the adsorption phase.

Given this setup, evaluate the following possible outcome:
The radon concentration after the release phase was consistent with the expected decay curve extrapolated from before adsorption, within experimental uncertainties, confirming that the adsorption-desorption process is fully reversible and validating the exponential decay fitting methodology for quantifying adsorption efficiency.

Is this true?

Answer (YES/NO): YES